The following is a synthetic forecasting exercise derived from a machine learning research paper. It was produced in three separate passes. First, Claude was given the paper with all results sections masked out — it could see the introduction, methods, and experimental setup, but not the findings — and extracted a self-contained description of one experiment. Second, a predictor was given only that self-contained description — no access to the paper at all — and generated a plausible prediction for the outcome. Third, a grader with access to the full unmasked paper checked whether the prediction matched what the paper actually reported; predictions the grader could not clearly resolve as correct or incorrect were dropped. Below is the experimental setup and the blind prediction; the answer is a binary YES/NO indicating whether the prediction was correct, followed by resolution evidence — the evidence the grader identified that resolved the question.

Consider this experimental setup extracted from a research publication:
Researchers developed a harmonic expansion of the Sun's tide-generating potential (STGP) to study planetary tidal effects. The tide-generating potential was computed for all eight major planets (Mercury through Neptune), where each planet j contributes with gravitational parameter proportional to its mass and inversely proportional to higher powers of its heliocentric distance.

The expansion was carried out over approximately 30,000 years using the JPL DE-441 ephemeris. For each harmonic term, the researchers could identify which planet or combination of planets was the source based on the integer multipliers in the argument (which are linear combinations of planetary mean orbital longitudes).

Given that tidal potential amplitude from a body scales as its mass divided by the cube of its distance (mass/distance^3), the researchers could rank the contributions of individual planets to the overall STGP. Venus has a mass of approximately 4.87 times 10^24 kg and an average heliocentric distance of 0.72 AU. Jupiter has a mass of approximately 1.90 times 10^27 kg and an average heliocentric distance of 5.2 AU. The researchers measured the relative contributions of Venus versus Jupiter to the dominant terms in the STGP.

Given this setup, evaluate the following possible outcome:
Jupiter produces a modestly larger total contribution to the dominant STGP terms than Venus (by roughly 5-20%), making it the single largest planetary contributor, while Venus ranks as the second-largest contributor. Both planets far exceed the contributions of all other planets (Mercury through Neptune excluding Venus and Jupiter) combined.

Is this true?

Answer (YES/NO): NO